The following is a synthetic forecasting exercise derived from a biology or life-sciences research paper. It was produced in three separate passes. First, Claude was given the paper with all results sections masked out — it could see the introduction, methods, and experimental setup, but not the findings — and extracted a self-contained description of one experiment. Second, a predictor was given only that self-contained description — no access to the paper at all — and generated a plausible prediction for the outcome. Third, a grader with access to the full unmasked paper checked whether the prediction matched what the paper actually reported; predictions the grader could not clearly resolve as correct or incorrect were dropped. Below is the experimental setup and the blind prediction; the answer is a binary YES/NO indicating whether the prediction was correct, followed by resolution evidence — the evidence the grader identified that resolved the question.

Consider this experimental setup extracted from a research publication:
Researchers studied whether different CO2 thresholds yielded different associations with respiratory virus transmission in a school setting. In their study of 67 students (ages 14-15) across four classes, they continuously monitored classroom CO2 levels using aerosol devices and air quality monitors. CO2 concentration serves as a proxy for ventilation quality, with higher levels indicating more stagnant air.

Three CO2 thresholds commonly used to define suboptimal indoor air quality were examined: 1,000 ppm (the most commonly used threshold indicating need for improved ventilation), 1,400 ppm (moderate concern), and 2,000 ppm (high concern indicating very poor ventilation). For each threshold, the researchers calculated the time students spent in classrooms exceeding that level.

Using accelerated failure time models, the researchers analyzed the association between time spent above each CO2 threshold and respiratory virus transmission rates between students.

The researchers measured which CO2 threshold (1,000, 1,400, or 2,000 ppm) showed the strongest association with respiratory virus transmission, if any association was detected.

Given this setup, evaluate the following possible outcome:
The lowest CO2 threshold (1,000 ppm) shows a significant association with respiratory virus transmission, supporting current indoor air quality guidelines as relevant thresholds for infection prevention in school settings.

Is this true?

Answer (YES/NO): YES